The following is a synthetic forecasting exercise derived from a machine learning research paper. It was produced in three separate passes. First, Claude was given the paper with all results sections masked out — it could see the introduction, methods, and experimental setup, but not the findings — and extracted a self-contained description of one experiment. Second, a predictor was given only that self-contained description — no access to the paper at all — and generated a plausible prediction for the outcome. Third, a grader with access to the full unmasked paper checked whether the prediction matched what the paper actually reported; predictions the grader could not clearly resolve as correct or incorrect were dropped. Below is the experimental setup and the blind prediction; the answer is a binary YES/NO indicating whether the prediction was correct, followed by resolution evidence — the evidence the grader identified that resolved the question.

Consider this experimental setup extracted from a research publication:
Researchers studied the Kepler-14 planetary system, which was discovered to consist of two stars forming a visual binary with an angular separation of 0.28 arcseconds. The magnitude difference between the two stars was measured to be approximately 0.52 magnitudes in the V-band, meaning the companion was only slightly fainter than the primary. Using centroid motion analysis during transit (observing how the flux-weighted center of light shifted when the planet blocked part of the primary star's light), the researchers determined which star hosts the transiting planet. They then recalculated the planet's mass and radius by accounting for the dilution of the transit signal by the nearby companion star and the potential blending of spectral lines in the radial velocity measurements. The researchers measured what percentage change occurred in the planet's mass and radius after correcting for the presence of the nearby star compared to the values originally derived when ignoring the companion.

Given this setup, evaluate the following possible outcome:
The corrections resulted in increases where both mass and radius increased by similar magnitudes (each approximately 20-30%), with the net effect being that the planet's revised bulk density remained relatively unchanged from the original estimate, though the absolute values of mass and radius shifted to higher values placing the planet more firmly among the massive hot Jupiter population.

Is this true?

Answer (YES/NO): NO